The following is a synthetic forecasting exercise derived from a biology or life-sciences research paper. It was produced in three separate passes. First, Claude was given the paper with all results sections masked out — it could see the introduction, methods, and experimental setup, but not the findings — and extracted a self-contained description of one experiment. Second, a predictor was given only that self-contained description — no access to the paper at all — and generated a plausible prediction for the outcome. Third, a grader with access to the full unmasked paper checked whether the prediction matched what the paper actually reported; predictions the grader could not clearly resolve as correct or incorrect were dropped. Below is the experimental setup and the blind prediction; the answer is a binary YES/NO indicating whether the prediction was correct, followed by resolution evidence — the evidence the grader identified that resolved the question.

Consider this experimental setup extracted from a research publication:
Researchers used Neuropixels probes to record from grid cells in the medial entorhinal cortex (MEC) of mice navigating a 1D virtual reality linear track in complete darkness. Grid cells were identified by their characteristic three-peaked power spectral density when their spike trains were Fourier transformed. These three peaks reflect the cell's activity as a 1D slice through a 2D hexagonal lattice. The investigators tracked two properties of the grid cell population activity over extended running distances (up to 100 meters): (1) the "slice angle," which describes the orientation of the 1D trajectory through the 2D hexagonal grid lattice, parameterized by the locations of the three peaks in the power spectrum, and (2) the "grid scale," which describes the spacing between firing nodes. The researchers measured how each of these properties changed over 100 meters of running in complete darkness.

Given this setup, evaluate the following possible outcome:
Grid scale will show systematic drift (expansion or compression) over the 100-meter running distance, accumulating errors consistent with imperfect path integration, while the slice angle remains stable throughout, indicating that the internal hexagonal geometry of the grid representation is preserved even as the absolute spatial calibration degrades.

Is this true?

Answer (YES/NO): NO